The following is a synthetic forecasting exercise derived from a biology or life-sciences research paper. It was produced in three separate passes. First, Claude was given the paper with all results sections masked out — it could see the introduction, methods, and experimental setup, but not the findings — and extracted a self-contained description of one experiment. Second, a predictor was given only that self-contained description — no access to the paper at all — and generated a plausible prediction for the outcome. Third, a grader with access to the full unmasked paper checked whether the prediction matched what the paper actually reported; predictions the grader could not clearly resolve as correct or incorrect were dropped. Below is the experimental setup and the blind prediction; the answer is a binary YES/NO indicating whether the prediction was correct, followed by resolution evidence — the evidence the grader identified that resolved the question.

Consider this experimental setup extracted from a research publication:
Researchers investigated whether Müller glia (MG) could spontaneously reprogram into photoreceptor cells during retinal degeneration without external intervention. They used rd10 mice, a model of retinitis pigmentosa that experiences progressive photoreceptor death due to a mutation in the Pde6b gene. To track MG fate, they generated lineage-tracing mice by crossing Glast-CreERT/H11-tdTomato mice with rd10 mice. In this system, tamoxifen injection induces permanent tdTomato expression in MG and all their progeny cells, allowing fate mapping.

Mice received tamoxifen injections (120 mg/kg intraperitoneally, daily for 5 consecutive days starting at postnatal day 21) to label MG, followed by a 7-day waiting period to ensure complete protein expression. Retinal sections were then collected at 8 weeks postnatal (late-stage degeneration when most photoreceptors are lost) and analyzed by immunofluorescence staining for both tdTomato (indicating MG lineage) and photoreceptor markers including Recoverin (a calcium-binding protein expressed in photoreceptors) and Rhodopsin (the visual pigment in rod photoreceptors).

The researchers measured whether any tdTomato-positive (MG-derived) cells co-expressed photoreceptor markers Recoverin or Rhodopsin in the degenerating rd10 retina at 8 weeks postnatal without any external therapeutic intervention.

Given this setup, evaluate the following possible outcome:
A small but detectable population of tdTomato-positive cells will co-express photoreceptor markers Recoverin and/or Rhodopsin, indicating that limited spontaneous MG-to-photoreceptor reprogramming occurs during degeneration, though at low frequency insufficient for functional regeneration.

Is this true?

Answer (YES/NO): NO